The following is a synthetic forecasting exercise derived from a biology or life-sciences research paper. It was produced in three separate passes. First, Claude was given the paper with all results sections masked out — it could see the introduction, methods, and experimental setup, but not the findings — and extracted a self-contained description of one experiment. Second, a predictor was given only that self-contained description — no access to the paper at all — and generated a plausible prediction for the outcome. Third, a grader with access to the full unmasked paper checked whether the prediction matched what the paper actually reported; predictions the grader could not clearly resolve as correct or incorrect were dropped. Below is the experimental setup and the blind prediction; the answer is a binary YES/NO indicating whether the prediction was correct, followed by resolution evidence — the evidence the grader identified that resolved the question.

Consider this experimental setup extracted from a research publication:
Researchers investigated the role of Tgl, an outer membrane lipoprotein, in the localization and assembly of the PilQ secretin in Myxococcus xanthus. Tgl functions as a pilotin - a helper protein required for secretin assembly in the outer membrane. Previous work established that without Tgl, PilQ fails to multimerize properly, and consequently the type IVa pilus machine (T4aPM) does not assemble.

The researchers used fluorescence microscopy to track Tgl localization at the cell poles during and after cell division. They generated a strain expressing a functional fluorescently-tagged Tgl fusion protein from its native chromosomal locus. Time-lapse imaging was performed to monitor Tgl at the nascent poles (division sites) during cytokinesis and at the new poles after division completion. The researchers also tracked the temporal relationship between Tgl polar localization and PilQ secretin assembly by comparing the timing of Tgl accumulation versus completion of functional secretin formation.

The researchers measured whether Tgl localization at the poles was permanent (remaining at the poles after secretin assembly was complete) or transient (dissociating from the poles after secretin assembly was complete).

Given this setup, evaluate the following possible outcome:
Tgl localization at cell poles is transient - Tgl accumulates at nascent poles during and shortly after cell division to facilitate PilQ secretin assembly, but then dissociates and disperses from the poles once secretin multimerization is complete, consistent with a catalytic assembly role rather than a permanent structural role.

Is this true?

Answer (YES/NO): YES